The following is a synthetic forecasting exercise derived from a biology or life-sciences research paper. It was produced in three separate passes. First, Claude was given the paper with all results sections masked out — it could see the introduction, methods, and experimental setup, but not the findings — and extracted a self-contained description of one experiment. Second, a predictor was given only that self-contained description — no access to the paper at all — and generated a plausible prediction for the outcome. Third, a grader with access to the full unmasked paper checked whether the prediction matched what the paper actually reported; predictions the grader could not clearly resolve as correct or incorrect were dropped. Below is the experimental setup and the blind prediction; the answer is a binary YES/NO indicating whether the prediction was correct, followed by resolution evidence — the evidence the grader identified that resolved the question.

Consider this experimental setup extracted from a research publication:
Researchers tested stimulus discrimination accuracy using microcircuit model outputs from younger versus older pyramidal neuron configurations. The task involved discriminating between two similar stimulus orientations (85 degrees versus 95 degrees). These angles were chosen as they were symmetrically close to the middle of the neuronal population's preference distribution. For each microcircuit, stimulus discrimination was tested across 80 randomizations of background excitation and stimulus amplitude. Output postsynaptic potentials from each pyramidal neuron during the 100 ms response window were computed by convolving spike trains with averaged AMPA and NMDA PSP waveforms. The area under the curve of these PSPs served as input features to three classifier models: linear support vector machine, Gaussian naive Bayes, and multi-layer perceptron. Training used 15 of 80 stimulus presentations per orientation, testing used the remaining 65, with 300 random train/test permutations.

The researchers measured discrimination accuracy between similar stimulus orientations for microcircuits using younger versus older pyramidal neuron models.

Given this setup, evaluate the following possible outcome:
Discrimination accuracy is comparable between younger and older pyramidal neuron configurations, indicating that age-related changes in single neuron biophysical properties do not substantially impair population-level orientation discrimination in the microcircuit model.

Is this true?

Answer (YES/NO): NO